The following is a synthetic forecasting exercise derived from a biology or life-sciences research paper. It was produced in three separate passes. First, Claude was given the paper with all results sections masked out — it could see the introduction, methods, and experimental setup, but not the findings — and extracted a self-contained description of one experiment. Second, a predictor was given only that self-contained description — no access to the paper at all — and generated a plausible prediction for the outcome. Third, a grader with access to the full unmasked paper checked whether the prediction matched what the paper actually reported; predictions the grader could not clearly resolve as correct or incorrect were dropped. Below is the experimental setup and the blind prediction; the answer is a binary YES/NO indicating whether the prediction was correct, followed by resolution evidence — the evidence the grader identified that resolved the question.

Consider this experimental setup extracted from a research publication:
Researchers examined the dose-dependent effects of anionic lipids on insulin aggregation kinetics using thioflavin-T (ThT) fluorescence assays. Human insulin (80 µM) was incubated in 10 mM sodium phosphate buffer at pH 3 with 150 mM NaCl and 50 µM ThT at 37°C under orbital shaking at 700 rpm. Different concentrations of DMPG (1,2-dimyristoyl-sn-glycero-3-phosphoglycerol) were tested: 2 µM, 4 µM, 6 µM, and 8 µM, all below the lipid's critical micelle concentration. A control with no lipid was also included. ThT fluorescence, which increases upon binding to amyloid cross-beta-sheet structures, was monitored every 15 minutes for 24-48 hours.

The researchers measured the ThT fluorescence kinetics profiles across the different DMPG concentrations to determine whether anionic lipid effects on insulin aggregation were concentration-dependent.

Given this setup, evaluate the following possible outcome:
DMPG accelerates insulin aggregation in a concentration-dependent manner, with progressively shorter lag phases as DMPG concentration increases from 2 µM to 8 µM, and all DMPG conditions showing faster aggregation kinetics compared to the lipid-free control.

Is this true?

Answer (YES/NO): NO